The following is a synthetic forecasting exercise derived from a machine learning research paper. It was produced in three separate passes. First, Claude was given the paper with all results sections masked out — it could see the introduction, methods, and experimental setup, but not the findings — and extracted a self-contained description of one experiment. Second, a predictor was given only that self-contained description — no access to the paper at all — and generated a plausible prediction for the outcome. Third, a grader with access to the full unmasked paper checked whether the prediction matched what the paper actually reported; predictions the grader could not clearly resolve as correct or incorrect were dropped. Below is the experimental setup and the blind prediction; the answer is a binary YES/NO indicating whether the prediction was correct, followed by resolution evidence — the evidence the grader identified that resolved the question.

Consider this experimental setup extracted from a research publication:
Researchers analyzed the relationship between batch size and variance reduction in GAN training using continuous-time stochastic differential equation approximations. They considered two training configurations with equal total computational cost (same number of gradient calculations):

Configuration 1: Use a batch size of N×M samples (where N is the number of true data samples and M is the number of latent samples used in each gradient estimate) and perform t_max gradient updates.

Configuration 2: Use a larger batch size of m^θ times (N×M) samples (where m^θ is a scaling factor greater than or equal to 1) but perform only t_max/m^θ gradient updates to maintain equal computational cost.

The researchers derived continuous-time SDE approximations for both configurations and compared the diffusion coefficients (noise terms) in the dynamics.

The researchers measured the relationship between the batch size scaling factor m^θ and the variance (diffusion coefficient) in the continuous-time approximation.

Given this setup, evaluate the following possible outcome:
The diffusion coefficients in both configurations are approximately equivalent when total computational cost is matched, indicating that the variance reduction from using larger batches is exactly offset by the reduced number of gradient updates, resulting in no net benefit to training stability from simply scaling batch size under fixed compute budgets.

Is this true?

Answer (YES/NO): NO